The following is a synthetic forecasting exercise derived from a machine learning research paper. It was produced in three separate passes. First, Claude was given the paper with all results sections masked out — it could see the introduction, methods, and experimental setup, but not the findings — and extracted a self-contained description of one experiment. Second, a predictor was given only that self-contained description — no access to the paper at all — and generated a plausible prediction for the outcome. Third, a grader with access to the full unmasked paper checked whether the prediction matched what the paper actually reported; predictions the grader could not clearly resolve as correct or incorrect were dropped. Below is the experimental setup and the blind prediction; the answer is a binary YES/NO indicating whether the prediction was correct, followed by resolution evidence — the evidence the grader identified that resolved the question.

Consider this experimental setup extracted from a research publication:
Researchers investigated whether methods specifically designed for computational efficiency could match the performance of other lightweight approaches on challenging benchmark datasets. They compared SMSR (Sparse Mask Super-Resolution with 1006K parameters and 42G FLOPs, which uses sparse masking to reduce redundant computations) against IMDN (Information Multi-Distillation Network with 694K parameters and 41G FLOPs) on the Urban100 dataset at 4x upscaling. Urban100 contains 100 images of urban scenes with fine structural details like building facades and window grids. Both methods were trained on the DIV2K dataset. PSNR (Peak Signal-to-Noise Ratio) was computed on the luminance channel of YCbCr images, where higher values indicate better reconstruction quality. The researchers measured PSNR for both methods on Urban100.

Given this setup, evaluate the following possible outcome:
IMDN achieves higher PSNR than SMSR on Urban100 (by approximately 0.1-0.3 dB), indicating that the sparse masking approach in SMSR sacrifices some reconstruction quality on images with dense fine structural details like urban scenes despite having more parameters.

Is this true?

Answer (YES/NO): NO